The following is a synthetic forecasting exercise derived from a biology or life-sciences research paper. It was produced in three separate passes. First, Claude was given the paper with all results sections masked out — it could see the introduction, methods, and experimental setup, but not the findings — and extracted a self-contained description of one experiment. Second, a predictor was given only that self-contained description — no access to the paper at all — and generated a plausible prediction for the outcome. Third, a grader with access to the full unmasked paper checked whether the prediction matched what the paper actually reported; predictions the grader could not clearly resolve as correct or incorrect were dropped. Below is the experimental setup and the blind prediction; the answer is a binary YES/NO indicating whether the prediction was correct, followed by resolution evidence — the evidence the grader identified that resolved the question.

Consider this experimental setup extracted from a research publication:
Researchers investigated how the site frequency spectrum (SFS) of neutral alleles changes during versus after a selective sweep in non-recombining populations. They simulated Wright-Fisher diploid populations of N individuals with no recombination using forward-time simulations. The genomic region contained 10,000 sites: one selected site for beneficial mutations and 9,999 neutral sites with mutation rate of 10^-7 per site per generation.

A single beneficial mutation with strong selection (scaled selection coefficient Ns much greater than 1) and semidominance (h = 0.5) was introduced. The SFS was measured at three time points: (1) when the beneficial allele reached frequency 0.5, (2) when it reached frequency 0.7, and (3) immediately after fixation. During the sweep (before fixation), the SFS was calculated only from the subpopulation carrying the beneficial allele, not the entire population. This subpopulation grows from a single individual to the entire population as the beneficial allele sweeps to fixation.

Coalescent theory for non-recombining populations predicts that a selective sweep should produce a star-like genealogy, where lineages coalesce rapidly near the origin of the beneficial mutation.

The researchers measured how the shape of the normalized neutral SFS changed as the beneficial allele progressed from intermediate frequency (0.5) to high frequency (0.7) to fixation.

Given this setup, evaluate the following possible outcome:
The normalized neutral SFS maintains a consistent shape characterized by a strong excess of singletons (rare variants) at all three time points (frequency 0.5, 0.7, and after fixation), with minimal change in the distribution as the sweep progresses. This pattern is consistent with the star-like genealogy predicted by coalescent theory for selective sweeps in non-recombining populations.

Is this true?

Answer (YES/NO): YES